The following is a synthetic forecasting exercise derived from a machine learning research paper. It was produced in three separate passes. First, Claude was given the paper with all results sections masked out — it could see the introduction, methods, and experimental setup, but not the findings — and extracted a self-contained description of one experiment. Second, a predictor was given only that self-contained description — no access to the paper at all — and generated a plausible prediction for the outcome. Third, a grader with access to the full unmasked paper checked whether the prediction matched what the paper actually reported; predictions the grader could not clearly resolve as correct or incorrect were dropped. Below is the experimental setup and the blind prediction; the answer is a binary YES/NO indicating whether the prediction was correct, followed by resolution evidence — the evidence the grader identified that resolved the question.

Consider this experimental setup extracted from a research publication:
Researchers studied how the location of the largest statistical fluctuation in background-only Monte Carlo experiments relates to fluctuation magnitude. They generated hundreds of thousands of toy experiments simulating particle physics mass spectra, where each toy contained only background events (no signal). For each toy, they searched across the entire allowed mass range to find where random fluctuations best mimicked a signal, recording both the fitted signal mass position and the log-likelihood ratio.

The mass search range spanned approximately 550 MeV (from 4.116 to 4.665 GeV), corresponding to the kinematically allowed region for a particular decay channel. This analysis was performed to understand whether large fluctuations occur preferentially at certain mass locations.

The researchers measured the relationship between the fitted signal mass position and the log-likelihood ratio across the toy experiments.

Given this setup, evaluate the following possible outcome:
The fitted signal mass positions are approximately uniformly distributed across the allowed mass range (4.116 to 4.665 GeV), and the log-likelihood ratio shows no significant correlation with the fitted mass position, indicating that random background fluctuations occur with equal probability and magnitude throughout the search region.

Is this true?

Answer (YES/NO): YES